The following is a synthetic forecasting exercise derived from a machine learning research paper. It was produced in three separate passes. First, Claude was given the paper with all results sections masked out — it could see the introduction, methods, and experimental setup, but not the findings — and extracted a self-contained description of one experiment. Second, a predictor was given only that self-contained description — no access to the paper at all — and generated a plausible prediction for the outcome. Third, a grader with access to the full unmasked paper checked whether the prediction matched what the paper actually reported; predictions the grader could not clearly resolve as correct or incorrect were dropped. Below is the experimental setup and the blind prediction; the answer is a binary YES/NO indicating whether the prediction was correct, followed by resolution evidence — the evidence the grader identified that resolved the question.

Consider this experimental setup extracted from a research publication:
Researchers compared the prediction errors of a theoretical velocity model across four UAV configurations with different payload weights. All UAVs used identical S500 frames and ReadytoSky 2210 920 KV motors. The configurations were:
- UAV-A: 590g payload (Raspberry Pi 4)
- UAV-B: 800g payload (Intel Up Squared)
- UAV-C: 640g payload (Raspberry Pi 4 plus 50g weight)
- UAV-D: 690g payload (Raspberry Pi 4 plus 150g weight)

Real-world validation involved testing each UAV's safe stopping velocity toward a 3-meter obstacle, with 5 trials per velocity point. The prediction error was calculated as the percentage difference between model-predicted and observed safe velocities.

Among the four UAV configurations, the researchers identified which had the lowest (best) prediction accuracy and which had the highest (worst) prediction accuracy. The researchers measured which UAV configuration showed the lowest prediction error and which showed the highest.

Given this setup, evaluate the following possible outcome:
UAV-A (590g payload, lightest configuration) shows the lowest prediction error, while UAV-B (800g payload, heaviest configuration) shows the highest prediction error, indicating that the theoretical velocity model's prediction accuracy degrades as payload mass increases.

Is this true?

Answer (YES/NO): NO